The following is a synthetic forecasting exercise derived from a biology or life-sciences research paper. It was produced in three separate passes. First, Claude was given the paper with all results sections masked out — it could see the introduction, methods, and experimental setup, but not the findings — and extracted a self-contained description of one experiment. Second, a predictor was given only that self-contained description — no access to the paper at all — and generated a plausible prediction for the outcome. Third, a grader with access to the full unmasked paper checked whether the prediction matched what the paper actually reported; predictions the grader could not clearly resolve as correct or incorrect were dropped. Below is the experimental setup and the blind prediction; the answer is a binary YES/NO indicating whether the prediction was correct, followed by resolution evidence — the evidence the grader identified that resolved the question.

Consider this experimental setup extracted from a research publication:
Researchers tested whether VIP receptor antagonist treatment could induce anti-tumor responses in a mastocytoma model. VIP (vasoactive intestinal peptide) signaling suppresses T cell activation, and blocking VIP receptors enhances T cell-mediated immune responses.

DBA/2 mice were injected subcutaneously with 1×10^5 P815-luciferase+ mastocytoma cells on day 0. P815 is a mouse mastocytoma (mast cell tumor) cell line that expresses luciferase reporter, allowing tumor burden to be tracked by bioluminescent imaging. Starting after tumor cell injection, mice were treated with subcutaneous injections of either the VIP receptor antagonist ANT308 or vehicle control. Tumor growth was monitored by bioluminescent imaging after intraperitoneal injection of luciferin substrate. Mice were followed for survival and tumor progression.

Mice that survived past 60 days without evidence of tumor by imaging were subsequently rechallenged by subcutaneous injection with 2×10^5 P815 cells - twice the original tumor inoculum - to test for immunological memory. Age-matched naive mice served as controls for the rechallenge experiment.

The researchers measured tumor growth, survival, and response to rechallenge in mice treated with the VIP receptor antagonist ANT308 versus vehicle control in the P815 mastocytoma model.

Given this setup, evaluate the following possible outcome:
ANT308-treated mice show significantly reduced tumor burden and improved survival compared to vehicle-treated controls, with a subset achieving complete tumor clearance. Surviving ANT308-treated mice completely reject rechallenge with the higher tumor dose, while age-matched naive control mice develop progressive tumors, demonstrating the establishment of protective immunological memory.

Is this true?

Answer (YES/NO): NO